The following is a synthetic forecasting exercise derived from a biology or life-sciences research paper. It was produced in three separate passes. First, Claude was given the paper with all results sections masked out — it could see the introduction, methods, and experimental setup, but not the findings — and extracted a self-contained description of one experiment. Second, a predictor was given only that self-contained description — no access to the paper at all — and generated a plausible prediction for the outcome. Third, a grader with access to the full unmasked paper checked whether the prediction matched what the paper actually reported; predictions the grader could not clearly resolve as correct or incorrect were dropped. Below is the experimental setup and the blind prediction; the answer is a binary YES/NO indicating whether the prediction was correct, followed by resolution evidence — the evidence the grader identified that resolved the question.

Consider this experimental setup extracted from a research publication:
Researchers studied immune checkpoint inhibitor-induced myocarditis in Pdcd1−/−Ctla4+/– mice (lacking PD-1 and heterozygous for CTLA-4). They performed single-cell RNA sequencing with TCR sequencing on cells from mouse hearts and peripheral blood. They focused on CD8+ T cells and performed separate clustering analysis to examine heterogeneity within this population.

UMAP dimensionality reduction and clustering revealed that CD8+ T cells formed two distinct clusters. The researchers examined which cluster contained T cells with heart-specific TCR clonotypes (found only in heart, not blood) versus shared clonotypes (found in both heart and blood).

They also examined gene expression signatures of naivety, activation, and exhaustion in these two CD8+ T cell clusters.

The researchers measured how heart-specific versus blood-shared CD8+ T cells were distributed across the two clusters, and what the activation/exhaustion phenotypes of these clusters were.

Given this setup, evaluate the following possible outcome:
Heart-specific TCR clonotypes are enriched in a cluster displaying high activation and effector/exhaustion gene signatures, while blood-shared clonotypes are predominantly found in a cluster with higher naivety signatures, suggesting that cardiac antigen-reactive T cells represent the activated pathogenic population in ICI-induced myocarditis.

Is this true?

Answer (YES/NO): NO